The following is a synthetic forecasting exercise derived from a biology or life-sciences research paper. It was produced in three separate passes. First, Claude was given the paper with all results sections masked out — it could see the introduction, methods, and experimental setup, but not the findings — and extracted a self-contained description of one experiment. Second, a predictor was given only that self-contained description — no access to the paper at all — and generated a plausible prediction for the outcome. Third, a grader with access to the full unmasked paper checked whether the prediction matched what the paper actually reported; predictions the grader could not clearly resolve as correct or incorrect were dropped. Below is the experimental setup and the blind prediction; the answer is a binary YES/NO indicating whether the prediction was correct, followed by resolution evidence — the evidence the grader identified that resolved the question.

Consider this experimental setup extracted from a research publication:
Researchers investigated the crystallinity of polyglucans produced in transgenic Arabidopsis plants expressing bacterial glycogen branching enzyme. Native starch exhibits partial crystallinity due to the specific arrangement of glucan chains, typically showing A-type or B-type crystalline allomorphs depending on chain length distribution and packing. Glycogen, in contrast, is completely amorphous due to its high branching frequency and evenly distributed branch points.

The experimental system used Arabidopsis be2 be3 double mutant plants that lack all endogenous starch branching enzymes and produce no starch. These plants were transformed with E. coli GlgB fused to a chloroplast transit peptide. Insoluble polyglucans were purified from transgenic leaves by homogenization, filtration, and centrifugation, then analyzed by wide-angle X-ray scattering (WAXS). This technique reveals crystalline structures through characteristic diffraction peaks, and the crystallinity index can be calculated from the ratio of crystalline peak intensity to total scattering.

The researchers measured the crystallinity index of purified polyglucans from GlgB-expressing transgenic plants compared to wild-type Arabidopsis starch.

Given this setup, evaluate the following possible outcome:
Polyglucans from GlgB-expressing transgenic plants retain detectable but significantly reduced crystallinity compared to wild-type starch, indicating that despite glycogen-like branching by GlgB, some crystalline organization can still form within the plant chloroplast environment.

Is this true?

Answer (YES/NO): YES